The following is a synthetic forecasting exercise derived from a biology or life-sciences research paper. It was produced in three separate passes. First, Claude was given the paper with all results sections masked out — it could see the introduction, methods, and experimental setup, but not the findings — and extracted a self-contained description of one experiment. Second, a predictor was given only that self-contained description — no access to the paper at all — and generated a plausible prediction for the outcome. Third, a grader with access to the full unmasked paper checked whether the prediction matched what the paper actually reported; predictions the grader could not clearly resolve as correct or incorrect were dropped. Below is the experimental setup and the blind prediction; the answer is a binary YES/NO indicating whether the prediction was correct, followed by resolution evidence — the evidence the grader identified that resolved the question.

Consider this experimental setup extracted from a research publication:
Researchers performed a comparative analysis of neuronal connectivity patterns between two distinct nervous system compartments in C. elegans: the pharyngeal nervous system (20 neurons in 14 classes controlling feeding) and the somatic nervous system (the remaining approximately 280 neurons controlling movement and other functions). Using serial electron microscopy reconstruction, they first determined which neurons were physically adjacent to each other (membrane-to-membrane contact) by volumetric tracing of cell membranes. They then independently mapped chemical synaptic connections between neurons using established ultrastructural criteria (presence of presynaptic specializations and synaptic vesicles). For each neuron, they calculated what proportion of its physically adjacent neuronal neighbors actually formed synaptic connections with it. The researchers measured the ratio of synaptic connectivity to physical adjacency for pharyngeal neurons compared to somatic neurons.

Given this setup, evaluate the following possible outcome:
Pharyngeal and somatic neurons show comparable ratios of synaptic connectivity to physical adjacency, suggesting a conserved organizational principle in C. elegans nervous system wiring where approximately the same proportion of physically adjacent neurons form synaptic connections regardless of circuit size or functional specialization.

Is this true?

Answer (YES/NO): NO